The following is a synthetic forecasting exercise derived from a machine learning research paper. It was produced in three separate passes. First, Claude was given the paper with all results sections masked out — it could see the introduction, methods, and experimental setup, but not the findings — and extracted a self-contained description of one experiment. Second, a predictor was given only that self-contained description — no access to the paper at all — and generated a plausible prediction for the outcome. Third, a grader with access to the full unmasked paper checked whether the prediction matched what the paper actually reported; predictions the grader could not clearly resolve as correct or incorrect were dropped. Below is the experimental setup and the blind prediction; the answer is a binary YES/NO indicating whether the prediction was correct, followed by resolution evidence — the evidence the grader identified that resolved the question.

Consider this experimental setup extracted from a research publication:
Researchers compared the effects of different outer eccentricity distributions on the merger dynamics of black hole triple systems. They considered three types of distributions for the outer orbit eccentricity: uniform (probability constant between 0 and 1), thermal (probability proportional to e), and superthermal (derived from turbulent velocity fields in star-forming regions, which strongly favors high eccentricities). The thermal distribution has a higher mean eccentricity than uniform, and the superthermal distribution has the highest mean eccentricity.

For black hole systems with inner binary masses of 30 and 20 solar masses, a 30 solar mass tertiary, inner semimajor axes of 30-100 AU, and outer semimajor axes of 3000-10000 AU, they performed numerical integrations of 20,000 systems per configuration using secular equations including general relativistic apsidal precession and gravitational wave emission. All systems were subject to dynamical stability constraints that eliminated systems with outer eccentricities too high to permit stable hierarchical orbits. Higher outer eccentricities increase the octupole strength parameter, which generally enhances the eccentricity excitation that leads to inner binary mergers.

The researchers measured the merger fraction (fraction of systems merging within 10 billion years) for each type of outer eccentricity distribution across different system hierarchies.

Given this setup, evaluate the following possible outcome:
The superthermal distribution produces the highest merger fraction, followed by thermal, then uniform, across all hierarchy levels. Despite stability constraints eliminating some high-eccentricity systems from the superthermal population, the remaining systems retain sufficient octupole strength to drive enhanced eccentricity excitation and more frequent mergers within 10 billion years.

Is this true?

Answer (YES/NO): YES